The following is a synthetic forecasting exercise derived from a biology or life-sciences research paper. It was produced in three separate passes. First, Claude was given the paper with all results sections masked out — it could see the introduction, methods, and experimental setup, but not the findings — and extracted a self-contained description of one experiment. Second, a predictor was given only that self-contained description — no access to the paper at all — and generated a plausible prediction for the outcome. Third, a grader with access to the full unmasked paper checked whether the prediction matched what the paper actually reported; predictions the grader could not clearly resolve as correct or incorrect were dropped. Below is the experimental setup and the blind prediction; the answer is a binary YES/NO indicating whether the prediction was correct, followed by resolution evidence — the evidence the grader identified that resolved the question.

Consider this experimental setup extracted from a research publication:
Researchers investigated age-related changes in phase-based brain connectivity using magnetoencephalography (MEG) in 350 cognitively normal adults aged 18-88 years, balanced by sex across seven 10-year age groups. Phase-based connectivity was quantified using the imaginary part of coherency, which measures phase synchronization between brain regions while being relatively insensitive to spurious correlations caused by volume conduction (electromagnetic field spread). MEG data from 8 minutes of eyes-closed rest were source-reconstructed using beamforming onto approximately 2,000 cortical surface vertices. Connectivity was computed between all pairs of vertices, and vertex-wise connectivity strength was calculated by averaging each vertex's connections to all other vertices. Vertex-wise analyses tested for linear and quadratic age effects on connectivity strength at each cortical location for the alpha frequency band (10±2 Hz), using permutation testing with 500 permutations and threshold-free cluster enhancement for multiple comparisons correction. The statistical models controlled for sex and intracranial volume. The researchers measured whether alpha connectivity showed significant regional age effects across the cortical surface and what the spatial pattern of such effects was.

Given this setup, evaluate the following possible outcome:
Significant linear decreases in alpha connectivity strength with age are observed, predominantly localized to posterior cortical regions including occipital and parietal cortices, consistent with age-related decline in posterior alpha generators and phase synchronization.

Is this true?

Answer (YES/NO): YES